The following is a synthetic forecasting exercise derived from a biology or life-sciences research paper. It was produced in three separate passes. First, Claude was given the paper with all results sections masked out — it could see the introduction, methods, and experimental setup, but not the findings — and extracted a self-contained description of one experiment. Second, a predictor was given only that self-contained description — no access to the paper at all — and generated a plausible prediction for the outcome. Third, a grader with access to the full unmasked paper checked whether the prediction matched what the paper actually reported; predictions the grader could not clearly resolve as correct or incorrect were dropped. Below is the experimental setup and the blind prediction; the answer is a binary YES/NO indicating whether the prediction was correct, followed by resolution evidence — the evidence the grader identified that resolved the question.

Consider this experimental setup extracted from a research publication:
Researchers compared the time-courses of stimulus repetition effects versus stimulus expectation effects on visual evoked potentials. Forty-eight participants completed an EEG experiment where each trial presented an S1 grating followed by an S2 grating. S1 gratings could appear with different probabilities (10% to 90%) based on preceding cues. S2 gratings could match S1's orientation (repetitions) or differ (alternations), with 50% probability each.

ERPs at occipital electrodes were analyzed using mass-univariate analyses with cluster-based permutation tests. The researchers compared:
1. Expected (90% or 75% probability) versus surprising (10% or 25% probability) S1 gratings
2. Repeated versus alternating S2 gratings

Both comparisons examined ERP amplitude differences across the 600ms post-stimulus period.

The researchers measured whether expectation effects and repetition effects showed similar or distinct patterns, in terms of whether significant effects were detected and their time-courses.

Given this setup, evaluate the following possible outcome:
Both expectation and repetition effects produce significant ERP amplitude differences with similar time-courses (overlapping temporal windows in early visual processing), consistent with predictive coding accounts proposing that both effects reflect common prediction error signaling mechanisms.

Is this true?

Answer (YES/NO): NO